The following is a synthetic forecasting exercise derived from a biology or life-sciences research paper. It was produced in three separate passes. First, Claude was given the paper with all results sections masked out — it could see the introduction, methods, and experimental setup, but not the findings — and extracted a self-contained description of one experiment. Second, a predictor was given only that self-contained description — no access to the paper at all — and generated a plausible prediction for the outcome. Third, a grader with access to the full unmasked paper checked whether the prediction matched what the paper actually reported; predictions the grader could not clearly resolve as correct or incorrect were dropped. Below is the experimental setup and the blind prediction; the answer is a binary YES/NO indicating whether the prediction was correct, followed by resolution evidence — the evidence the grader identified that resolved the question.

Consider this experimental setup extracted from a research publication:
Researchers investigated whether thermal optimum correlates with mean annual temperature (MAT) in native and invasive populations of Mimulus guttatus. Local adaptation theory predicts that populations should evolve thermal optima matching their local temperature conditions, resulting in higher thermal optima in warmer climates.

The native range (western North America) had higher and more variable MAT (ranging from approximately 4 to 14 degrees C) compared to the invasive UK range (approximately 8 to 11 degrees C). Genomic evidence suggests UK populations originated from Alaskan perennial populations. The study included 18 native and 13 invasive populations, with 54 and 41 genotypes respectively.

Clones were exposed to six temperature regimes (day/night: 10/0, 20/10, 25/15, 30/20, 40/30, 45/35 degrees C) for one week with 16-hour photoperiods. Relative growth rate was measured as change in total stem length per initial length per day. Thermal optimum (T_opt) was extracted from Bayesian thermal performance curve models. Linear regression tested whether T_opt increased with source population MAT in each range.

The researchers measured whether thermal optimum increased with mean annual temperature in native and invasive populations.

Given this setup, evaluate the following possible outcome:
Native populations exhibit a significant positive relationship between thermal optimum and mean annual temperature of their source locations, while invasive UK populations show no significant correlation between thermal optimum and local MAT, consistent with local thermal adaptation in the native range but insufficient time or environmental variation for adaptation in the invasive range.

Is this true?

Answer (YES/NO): YES